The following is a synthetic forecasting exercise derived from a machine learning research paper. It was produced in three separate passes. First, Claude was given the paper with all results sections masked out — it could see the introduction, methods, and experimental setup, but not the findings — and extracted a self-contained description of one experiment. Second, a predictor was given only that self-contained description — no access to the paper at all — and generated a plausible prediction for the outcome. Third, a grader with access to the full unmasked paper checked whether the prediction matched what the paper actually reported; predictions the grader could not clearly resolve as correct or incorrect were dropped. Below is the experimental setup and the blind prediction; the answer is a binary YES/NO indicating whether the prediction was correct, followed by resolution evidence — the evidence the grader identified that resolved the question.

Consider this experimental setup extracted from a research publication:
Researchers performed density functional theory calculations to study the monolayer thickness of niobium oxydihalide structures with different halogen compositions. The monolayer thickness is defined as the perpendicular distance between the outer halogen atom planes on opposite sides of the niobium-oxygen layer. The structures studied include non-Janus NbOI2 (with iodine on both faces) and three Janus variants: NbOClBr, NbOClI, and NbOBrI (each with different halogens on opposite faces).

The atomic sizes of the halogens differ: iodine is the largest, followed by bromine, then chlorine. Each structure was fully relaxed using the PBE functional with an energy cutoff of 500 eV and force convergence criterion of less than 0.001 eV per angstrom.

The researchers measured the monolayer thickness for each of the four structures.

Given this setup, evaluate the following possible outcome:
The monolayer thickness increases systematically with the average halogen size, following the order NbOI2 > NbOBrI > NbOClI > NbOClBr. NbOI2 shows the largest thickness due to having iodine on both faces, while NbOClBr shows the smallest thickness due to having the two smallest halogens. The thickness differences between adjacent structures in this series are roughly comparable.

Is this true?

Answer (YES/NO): YES